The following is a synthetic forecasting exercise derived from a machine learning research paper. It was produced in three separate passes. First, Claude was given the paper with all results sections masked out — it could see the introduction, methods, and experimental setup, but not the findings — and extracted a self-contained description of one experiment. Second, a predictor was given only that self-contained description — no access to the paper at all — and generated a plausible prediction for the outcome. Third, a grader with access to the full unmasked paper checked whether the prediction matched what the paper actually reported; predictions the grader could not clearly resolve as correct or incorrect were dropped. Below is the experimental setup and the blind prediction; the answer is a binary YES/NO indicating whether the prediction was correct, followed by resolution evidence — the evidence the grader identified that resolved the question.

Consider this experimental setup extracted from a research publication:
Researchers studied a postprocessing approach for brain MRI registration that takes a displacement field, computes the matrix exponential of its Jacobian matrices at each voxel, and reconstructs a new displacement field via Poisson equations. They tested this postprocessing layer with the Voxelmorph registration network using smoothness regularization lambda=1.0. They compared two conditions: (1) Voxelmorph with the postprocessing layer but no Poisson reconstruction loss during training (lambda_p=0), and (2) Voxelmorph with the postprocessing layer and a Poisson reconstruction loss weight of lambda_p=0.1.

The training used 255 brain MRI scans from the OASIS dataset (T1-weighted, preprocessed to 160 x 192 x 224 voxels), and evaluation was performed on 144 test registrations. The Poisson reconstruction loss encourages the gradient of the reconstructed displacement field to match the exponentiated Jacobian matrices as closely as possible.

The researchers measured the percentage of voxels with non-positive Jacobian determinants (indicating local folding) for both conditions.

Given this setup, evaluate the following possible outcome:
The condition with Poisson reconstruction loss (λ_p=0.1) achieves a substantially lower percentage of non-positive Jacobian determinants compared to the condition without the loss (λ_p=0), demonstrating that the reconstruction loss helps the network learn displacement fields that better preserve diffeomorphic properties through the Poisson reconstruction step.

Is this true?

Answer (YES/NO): YES